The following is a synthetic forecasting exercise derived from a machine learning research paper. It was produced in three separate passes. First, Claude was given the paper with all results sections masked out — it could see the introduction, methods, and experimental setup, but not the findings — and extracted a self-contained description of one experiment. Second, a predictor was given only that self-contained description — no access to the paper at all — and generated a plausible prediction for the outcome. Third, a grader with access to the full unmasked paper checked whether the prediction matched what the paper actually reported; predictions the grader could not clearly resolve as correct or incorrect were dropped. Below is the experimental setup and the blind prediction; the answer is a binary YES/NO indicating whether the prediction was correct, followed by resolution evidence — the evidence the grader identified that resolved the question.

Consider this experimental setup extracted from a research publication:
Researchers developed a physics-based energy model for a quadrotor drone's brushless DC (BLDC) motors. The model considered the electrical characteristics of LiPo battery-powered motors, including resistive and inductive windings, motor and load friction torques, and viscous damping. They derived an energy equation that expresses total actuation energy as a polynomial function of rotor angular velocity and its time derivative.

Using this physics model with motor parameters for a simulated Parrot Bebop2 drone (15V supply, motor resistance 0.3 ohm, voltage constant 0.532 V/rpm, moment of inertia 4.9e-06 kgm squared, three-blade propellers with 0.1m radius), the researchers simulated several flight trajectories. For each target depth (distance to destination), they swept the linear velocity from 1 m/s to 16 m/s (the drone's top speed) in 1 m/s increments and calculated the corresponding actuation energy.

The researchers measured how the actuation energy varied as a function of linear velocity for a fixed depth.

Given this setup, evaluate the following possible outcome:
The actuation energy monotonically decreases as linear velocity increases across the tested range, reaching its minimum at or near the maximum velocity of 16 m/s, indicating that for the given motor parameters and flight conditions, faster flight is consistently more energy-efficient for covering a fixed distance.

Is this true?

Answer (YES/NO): NO